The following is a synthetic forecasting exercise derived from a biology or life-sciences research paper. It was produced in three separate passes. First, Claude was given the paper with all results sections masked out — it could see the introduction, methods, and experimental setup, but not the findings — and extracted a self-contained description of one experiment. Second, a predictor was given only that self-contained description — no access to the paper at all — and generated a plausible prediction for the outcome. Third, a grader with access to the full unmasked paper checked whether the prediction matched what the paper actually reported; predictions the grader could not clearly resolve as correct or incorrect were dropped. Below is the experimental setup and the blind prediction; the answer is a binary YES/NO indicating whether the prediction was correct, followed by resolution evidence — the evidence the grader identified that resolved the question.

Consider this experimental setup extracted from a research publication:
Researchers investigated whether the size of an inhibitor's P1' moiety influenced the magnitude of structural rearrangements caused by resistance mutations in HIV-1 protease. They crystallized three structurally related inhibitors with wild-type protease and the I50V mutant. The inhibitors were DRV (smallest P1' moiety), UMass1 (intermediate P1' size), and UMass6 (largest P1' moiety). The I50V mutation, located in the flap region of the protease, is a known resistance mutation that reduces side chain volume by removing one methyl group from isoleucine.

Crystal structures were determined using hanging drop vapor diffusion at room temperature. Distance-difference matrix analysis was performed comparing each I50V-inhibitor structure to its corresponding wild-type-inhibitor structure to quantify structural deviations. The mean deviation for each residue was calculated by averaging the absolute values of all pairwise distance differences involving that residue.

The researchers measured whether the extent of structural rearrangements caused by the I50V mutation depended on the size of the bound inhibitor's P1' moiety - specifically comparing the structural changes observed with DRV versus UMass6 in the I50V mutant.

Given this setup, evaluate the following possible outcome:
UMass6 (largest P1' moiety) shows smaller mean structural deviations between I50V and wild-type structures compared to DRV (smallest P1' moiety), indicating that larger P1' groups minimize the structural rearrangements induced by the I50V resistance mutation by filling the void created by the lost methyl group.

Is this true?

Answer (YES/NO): NO